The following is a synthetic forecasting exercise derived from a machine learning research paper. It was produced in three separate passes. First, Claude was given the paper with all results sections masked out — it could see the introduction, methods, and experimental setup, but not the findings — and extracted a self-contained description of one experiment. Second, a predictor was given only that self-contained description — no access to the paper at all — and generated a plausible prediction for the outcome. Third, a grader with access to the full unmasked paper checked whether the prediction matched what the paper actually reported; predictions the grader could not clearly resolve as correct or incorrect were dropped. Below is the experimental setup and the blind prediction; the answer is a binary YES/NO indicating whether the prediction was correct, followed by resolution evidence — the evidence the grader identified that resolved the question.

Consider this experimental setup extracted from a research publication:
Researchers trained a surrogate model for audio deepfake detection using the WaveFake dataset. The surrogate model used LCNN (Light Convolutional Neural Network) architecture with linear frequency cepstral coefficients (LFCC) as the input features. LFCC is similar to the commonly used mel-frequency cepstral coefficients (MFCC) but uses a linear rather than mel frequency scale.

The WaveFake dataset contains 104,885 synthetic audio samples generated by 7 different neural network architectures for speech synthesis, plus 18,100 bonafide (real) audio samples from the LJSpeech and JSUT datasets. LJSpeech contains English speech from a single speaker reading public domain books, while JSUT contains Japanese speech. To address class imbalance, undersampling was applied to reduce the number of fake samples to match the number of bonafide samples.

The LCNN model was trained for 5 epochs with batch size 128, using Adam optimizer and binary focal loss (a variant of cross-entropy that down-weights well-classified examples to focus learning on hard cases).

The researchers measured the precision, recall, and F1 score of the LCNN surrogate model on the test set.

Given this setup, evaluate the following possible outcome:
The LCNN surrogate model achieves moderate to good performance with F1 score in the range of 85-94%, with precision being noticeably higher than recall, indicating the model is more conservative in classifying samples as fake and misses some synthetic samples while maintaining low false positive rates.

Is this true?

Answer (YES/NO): NO